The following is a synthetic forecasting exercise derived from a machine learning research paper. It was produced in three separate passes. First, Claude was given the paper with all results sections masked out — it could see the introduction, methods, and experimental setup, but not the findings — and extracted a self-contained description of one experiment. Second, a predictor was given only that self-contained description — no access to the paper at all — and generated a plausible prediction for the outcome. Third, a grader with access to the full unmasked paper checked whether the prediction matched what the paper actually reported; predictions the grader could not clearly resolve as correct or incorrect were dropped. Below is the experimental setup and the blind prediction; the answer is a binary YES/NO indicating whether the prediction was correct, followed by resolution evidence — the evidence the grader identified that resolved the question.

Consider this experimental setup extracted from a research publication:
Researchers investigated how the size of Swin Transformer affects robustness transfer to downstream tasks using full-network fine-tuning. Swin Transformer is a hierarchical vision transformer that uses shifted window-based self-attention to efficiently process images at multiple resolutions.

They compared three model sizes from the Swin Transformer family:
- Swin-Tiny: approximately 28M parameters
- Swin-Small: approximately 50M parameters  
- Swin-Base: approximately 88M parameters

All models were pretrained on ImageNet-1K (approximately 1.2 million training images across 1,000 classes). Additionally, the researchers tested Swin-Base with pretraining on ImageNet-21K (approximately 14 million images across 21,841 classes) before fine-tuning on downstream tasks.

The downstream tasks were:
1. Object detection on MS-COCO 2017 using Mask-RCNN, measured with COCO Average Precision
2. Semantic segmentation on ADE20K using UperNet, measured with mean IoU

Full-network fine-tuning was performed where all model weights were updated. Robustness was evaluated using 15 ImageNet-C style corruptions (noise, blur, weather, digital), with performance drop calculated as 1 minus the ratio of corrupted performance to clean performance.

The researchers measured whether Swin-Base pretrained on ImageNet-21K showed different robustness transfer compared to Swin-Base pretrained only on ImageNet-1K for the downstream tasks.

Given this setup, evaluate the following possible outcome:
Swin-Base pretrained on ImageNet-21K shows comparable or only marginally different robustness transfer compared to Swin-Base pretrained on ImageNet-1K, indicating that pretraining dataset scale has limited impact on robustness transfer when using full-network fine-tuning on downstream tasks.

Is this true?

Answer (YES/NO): NO